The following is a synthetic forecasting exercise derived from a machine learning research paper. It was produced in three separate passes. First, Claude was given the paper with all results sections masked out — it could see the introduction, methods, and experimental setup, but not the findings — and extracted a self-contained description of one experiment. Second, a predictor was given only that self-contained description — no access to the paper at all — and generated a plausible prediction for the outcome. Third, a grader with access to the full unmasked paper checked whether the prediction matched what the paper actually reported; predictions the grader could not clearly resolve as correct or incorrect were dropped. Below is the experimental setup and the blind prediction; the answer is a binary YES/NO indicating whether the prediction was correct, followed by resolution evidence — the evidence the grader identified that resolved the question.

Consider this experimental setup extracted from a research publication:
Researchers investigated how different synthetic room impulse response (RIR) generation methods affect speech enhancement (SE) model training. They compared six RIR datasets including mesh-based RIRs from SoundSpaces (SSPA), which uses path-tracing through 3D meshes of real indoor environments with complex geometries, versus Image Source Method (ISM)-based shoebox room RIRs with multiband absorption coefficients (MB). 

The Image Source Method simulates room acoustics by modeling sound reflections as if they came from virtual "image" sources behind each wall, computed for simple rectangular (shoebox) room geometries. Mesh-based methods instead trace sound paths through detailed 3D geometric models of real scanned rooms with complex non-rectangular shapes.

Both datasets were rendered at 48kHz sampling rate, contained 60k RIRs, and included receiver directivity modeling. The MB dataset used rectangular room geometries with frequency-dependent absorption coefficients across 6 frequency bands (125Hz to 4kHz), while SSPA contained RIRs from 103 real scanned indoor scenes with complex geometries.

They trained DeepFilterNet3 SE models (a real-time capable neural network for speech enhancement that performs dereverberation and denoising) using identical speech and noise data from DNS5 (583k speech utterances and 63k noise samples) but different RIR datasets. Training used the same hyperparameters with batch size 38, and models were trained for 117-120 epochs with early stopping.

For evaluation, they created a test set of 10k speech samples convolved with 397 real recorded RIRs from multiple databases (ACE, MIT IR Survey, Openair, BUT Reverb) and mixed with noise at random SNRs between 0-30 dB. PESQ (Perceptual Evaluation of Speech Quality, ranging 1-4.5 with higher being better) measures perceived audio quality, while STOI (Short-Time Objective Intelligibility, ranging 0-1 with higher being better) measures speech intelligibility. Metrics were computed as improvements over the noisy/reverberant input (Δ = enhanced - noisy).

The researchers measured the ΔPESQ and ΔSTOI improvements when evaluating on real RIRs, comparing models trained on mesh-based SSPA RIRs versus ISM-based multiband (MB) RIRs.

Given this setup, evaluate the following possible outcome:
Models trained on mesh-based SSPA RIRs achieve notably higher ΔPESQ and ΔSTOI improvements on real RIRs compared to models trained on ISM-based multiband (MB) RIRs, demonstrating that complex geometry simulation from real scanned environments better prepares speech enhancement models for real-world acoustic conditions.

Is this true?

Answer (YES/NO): NO